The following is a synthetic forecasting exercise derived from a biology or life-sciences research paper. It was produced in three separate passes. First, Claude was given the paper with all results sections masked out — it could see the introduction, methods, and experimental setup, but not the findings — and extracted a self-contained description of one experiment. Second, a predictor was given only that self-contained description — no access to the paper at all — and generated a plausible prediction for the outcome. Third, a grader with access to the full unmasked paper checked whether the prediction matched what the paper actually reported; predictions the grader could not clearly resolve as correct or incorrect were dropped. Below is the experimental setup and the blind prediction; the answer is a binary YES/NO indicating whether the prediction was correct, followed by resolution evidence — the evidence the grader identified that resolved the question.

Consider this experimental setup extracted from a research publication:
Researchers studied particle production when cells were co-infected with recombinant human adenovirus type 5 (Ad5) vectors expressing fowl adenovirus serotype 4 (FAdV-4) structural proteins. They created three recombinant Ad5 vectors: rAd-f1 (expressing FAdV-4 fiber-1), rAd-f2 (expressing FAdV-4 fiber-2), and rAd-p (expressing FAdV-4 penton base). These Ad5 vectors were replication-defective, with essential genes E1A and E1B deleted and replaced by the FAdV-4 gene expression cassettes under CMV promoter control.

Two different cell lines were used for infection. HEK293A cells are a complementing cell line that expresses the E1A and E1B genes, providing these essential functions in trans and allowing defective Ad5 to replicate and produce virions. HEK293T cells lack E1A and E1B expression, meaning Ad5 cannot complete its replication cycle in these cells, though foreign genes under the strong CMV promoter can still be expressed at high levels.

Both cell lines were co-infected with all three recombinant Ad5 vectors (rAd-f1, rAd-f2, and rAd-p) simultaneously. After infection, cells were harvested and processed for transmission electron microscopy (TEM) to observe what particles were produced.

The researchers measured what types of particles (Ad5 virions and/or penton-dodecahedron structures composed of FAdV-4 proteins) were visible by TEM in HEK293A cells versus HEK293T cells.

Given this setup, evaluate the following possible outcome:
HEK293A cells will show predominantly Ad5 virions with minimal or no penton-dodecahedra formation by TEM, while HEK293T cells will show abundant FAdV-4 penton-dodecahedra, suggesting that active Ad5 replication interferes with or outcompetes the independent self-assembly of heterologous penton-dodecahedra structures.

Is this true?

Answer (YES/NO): NO